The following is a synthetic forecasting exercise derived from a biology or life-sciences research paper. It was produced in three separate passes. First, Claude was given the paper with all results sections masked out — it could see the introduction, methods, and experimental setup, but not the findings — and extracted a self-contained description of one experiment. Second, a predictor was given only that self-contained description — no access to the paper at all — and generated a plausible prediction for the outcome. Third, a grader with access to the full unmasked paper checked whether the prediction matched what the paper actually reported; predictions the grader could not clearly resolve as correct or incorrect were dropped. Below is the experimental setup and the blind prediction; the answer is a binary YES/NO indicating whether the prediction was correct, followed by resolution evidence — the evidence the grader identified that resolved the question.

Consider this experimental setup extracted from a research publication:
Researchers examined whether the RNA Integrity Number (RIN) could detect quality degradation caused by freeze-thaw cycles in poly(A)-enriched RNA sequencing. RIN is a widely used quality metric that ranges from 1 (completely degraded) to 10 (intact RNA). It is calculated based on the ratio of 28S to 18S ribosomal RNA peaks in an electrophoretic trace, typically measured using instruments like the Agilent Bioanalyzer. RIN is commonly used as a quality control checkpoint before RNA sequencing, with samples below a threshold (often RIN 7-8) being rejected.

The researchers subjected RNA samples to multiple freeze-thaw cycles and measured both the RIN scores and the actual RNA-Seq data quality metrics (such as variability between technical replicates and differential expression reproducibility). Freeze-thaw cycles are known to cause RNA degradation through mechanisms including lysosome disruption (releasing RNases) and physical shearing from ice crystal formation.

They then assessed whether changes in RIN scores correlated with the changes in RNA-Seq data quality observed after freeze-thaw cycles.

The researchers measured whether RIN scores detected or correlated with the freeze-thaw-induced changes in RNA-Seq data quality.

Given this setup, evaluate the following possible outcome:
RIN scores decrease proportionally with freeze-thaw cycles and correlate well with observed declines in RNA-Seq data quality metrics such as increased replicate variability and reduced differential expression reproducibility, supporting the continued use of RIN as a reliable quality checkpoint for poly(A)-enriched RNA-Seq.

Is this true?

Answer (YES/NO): NO